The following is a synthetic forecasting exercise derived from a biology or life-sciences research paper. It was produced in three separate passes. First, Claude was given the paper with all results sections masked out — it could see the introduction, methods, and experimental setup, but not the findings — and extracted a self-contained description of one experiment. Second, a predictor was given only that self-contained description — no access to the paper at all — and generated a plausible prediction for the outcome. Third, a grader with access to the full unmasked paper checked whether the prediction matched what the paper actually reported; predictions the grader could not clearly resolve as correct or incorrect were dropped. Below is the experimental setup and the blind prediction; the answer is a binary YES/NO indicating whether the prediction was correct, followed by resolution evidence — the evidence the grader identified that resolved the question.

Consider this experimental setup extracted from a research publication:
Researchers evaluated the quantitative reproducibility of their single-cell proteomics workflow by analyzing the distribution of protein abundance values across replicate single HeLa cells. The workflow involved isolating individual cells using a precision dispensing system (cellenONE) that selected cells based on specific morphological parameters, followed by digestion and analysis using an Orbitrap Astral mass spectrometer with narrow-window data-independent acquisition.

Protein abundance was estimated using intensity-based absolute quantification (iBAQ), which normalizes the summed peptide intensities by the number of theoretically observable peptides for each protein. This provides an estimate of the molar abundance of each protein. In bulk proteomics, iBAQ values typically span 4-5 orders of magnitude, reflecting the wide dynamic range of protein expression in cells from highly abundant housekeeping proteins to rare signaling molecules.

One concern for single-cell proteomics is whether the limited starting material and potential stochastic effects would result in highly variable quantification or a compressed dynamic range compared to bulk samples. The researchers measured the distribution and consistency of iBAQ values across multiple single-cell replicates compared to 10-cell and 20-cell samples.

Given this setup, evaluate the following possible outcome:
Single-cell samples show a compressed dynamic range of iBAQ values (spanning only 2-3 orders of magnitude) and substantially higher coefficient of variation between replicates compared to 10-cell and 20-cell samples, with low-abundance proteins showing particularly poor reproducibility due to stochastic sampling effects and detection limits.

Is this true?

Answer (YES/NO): NO